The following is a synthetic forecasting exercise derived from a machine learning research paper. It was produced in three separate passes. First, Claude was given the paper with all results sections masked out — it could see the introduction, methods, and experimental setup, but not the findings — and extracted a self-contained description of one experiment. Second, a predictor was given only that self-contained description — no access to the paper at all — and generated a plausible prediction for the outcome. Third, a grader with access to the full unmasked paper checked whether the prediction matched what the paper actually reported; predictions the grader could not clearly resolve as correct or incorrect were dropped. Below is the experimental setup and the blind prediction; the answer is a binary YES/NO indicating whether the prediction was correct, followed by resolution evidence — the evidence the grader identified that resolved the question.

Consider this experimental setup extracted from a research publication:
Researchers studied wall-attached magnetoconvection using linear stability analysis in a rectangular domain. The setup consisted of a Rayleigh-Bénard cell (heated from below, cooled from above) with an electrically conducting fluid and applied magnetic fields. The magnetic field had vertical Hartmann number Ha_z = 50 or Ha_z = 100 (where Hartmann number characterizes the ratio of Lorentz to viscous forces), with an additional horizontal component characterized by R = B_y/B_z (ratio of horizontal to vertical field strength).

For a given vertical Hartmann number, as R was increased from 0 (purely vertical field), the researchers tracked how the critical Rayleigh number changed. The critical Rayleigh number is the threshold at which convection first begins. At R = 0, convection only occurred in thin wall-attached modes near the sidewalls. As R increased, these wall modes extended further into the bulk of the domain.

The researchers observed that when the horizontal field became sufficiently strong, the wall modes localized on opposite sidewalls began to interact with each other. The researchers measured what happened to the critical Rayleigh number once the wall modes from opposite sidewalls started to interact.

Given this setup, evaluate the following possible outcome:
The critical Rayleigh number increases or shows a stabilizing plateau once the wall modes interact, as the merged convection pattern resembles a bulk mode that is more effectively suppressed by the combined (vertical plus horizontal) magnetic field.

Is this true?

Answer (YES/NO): NO